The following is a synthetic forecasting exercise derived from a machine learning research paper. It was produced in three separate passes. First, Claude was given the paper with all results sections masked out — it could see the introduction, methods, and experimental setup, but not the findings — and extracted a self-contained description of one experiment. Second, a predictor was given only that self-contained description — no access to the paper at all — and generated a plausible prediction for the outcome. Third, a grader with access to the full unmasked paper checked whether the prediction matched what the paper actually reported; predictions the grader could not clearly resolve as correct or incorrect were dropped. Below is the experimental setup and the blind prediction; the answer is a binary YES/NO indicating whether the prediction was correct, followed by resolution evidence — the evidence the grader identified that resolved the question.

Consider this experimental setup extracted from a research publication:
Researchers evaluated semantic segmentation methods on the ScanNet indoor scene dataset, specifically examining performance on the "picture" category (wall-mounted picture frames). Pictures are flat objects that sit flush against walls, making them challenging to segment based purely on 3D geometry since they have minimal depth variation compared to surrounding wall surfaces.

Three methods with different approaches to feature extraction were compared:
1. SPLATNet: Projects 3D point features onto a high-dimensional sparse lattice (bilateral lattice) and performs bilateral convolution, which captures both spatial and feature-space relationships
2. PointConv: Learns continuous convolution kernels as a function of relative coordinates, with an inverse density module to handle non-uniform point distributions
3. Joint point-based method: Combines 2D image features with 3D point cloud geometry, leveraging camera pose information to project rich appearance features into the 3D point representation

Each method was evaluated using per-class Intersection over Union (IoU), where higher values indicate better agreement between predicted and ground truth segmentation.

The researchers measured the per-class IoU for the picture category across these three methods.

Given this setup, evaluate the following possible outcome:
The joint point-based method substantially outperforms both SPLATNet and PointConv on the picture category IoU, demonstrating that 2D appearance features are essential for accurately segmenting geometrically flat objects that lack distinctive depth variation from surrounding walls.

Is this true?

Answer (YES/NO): YES